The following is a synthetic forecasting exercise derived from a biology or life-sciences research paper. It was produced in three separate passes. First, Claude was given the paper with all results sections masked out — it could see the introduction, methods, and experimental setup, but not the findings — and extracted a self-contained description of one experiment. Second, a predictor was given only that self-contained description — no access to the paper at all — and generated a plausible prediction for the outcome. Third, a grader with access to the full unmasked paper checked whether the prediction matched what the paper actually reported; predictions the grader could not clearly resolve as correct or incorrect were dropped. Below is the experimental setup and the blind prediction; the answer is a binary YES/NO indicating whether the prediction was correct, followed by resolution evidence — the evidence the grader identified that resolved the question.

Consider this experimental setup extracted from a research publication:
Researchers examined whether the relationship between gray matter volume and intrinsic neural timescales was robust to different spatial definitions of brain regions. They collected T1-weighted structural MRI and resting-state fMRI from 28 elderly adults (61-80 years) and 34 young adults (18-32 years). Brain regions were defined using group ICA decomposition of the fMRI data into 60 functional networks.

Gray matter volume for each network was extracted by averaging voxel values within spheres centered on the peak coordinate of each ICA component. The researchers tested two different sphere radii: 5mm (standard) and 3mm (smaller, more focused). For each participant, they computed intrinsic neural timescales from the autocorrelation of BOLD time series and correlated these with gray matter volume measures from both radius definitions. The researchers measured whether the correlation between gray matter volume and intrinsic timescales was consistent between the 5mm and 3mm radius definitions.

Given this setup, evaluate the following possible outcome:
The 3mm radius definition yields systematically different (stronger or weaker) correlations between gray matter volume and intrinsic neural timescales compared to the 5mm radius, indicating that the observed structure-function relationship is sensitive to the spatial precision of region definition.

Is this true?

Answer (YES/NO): NO